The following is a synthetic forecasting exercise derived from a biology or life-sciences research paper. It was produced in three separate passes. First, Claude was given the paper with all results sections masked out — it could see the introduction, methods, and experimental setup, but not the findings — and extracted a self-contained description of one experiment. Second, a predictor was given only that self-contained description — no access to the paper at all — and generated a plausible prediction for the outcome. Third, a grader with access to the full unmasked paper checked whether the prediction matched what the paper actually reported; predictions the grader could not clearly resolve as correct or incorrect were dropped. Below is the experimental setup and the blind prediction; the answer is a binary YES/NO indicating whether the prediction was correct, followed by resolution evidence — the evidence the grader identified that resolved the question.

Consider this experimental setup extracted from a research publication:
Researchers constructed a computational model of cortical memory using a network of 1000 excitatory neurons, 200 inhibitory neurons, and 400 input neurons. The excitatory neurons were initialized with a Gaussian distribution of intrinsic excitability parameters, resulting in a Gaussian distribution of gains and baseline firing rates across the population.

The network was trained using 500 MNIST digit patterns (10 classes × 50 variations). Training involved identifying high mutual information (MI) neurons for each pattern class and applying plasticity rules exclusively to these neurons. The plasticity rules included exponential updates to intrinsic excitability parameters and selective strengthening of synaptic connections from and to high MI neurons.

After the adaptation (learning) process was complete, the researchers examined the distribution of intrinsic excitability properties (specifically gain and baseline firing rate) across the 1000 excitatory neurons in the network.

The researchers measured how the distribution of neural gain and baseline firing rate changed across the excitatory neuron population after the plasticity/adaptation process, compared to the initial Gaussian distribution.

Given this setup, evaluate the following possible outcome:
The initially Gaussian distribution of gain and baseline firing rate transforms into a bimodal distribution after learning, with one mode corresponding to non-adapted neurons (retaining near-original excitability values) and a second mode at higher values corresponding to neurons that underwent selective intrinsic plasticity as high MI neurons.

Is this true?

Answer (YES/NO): NO